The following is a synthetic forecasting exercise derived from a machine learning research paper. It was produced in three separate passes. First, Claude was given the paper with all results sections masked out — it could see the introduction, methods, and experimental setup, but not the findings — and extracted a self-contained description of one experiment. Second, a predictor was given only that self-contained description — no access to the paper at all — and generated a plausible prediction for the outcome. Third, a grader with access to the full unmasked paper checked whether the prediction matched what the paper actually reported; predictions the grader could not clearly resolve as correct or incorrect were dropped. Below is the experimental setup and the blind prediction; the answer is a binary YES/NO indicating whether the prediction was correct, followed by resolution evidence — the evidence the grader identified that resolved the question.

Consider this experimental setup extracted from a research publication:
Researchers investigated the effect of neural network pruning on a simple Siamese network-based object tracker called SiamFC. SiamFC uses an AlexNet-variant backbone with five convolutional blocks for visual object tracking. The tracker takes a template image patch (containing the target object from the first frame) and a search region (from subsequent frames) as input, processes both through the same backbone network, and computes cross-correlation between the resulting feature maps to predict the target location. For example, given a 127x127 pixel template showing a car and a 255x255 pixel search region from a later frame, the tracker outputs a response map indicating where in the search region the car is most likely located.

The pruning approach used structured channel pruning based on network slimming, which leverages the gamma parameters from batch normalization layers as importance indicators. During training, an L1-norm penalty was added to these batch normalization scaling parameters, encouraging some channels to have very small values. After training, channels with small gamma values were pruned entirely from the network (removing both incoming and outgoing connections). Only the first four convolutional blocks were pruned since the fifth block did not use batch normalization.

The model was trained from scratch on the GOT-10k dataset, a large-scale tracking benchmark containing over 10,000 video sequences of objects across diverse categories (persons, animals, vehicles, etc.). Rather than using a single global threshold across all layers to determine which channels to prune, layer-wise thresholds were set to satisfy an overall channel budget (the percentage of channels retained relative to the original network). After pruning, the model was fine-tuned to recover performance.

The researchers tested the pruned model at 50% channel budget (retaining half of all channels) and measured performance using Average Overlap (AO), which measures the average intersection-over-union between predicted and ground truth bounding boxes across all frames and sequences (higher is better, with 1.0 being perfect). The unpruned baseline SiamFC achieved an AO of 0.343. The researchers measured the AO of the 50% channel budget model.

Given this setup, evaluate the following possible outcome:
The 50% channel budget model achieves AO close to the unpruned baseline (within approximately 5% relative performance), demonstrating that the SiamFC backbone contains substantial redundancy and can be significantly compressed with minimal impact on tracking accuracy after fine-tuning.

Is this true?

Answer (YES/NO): YES